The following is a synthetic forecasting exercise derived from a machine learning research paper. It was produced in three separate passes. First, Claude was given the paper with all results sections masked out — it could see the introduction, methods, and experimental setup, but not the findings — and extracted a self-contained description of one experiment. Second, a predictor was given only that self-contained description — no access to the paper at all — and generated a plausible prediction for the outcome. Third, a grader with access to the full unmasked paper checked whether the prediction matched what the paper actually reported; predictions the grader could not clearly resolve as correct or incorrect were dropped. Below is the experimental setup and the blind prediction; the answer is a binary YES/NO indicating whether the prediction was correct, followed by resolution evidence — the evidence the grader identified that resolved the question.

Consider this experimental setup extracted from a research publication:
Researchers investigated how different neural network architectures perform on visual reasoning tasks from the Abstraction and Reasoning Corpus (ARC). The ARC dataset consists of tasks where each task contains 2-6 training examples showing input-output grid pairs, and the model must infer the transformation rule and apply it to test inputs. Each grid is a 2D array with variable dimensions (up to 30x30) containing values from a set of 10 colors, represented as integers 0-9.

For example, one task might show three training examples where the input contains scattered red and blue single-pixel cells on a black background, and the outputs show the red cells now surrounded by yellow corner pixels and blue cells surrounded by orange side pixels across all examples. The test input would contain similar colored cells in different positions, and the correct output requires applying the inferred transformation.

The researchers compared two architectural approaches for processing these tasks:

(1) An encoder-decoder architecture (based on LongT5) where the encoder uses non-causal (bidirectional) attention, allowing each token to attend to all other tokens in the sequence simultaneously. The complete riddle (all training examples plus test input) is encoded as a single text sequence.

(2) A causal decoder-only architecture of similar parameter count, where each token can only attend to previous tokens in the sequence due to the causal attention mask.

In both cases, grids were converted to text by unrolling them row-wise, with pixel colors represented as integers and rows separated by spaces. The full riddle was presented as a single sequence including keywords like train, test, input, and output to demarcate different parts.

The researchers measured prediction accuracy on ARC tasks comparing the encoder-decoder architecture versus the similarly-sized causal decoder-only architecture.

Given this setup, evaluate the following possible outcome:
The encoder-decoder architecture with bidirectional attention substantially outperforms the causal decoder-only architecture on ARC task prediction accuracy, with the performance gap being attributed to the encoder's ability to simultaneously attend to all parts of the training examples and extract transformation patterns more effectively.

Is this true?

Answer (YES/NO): YES